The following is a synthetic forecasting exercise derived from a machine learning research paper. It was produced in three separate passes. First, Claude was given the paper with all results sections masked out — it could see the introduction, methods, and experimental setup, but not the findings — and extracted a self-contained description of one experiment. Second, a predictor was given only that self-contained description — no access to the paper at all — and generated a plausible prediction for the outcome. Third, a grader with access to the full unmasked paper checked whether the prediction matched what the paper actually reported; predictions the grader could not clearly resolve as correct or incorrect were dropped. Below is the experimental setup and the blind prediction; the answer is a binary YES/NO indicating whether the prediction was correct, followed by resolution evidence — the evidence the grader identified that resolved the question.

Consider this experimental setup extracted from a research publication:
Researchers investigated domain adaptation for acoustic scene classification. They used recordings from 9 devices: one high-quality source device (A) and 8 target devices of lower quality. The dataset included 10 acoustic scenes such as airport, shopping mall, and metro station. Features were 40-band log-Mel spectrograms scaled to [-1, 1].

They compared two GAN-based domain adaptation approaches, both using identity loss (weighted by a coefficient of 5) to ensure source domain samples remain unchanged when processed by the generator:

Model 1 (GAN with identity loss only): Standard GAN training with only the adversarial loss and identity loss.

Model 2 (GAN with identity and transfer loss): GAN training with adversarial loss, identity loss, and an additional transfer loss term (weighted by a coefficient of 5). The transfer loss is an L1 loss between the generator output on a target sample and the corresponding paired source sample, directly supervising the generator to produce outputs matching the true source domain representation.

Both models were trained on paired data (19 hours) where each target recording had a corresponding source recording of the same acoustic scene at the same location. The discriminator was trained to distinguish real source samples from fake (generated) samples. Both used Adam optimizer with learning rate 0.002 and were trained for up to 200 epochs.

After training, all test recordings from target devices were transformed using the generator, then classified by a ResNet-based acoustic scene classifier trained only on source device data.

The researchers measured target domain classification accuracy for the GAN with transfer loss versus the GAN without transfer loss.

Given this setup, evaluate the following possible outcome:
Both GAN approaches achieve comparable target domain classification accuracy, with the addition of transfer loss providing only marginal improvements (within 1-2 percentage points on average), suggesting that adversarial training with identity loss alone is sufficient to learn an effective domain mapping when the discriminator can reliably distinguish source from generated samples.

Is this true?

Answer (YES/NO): NO